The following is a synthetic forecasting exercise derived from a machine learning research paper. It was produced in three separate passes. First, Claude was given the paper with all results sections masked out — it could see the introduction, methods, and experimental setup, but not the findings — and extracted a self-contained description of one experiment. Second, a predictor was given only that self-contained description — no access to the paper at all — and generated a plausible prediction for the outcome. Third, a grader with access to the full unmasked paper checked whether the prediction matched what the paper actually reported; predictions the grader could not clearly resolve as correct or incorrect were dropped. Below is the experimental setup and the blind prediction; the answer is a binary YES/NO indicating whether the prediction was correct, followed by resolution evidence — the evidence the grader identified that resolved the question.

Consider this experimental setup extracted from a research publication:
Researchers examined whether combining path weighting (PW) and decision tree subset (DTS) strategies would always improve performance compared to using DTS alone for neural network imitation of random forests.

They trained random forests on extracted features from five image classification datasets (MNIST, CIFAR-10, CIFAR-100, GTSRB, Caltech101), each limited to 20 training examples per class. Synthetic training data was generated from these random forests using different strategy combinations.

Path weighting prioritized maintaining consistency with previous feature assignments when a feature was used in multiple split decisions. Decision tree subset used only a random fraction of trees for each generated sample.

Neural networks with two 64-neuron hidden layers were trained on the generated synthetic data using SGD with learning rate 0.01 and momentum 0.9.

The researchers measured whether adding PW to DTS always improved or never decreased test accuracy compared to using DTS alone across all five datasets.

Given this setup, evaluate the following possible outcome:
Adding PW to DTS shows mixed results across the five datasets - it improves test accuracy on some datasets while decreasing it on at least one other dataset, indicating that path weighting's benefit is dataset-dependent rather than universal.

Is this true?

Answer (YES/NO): YES